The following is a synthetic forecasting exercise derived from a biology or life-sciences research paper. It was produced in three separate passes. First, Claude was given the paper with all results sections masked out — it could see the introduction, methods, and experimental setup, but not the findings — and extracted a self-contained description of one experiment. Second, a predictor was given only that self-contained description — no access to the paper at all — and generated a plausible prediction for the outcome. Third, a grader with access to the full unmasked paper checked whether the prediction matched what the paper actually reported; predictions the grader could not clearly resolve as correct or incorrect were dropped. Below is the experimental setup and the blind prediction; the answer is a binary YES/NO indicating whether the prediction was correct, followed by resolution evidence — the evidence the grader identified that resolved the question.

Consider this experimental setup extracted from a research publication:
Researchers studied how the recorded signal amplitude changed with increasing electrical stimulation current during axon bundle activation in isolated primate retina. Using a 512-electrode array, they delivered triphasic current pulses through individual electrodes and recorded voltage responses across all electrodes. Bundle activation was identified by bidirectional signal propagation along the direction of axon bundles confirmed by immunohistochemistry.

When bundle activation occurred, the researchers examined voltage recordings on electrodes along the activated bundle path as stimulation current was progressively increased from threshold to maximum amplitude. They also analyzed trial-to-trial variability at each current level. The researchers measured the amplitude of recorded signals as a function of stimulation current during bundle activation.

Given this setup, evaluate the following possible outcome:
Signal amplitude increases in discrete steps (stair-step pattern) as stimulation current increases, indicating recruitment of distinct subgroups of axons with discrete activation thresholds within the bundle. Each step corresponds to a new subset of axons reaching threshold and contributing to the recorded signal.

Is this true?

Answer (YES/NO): YES